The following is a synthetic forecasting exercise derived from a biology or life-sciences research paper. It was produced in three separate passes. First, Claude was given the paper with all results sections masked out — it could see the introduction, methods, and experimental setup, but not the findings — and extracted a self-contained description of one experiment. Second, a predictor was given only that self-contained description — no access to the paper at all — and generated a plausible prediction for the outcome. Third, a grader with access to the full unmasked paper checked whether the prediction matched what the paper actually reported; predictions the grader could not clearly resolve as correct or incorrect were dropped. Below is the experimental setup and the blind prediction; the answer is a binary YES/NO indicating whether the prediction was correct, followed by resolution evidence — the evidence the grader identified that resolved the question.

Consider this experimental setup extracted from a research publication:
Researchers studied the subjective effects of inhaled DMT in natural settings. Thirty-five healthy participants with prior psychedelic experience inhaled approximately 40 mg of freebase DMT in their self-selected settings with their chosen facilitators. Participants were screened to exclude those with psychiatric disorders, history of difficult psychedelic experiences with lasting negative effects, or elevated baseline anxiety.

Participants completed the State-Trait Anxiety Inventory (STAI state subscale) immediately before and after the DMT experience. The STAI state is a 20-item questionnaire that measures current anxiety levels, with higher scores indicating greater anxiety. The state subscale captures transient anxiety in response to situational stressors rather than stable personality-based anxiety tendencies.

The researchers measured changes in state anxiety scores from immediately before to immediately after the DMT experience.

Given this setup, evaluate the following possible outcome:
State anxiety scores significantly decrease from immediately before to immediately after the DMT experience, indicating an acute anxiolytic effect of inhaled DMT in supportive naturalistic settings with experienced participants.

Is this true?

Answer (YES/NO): YES